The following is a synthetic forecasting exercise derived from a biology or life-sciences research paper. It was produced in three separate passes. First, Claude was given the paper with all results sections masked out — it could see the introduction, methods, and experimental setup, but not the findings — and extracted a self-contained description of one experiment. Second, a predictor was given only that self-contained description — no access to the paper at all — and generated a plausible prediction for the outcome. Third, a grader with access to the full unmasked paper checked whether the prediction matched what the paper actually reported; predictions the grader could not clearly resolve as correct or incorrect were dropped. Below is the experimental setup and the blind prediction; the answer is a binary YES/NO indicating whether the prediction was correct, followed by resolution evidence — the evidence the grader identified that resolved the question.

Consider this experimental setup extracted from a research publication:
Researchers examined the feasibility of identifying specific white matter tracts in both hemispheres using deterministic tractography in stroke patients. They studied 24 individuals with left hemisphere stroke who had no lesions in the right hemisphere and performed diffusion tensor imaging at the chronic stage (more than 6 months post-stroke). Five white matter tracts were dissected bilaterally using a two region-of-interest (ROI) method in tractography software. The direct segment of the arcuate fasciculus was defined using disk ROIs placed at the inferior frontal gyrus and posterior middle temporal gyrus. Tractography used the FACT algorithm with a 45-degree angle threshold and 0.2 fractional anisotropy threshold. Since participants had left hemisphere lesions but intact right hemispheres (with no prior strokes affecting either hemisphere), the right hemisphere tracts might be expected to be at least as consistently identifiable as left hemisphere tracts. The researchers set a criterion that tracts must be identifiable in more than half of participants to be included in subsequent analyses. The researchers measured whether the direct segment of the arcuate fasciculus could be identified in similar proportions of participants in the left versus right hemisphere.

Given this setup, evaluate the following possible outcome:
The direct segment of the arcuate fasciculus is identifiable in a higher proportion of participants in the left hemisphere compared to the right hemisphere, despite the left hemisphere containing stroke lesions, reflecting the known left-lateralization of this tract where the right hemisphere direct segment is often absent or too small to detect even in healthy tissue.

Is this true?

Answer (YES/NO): YES